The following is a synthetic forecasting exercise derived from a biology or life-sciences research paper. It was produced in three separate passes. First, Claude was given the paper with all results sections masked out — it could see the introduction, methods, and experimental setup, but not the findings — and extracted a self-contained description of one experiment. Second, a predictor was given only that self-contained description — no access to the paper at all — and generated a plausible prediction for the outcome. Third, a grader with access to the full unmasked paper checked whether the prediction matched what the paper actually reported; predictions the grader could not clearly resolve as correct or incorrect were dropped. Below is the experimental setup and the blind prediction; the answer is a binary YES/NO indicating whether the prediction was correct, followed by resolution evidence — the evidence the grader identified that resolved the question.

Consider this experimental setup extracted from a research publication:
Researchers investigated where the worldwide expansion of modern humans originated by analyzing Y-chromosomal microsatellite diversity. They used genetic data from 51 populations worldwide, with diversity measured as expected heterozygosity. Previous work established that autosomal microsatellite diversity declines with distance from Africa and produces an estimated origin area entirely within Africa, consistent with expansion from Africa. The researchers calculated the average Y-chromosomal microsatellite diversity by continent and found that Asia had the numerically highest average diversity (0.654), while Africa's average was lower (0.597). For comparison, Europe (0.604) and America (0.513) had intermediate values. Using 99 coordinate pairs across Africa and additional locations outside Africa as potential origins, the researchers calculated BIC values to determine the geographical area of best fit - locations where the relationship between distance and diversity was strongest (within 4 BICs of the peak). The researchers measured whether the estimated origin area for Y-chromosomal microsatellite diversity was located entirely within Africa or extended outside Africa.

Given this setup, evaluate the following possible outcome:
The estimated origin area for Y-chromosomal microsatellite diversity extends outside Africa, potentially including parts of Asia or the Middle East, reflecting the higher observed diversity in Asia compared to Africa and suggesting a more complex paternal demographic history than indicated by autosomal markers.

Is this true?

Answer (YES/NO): YES